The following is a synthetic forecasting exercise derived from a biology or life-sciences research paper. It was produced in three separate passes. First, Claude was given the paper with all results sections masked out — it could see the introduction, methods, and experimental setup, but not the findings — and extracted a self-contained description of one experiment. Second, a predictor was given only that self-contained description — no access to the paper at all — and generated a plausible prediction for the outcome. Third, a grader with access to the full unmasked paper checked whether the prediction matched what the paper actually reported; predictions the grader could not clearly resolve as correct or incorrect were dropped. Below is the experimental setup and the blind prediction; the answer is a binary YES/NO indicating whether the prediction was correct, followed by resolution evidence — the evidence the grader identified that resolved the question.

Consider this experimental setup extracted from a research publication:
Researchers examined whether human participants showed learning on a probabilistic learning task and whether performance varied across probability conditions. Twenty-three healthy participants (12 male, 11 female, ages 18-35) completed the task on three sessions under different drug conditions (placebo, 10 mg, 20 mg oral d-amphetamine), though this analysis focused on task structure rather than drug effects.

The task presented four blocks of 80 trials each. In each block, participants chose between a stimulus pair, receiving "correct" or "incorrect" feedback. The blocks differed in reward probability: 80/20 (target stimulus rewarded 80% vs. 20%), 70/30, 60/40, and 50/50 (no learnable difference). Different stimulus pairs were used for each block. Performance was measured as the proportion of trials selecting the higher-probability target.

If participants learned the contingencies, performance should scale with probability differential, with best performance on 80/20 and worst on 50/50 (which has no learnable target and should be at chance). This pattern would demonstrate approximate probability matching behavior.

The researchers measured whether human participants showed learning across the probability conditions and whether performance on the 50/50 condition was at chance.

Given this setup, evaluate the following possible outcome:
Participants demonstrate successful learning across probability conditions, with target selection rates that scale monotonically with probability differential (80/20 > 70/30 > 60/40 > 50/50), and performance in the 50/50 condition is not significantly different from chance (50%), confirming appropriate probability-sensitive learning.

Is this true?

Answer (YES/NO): YES